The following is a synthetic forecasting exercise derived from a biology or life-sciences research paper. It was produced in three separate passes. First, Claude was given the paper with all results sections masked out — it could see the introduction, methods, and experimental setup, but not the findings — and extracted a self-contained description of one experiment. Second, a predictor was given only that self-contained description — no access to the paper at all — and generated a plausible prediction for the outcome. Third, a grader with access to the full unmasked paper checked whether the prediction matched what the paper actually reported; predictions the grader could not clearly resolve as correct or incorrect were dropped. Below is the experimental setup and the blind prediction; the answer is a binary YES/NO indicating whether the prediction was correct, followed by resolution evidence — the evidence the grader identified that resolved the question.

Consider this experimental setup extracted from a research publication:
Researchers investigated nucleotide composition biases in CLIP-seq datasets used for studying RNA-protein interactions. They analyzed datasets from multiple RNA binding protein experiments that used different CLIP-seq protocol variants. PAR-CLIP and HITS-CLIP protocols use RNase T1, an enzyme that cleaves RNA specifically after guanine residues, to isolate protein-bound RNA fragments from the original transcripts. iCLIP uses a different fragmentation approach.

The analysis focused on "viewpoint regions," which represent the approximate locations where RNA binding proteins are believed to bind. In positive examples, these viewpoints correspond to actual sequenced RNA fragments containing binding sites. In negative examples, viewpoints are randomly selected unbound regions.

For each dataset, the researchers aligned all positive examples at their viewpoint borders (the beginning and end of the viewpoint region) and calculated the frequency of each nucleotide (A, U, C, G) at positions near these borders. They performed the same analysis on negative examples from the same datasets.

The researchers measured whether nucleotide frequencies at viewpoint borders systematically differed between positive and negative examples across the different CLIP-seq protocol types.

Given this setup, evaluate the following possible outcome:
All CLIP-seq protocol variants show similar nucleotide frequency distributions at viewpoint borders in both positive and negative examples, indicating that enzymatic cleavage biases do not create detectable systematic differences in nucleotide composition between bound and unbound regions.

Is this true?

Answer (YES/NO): NO